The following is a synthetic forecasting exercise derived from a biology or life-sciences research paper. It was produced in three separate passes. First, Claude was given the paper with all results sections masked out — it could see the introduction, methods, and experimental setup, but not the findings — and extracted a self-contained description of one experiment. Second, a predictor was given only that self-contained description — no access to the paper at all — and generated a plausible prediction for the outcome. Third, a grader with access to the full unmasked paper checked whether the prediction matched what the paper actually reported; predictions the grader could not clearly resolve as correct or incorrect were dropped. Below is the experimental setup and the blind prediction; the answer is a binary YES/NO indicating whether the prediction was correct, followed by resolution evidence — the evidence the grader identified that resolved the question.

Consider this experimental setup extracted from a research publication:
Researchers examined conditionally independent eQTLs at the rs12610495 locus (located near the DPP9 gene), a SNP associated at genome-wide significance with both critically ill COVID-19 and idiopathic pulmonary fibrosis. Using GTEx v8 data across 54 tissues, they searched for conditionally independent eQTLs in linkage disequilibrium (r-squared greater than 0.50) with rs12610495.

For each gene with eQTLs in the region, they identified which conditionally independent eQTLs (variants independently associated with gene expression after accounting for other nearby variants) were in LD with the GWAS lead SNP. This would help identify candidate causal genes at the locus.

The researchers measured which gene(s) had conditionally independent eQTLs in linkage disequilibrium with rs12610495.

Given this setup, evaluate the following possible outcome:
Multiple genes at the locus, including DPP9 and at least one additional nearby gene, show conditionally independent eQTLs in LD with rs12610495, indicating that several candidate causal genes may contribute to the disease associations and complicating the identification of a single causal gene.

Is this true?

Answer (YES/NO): NO